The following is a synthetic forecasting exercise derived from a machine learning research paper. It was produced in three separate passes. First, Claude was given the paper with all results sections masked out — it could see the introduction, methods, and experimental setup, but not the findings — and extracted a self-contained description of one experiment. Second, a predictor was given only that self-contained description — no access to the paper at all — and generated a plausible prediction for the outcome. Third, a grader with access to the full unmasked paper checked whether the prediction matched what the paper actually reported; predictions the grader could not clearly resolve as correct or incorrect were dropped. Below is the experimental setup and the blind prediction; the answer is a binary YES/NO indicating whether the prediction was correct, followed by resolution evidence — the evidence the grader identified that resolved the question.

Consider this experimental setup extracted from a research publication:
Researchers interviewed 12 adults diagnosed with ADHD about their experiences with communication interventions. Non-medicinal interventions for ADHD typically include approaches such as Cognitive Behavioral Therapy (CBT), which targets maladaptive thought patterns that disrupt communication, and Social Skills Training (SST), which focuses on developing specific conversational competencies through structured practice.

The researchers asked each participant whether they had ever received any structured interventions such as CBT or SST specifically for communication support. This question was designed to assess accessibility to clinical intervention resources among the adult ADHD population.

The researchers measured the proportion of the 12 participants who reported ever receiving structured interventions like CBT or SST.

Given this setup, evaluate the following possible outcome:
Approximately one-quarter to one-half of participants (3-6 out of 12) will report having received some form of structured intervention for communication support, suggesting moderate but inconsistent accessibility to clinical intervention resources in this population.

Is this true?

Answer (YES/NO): YES